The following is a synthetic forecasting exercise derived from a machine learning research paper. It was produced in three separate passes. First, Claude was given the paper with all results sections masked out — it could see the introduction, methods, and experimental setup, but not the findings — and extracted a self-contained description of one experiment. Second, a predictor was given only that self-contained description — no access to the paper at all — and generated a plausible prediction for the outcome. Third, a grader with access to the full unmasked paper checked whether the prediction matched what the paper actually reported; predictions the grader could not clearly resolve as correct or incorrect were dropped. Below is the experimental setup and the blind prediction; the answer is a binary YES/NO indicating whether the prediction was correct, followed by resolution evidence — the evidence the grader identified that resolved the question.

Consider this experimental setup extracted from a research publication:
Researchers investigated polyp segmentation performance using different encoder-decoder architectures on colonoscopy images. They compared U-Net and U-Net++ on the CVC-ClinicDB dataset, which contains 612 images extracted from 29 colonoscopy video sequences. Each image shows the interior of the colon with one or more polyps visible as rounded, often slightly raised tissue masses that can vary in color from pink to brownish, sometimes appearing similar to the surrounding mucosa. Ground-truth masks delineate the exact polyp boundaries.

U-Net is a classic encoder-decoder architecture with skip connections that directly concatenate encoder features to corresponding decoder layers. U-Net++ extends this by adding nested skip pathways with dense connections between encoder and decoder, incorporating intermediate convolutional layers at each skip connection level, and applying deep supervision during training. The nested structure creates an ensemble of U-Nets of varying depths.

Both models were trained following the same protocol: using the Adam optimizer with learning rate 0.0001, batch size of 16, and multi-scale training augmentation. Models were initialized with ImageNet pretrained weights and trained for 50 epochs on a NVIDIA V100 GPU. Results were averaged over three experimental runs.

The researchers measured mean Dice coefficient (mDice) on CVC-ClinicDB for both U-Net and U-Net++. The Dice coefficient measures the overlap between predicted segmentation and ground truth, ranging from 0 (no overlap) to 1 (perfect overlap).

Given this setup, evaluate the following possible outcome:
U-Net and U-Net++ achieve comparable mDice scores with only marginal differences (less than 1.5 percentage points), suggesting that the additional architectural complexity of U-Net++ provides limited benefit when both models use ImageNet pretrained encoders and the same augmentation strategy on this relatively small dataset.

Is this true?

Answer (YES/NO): NO